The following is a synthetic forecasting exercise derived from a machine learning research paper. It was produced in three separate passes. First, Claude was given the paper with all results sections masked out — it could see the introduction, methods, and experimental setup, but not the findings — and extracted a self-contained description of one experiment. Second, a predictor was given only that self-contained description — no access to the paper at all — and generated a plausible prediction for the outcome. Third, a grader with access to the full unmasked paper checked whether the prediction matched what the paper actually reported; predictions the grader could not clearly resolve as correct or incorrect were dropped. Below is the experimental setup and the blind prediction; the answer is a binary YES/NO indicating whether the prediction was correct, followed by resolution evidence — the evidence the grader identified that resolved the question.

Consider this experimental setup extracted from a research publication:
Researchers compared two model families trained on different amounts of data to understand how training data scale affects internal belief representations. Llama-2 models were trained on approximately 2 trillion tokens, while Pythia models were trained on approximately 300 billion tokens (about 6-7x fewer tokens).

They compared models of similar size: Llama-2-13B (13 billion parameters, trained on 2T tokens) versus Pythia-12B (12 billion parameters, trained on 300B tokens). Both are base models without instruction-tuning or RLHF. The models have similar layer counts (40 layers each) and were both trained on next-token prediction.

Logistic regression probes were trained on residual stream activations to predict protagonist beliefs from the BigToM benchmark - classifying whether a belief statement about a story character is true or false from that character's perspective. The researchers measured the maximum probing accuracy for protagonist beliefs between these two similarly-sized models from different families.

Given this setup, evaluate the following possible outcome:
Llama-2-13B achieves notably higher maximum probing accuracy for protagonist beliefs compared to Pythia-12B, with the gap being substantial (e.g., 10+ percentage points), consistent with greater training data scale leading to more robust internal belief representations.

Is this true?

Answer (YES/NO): YES